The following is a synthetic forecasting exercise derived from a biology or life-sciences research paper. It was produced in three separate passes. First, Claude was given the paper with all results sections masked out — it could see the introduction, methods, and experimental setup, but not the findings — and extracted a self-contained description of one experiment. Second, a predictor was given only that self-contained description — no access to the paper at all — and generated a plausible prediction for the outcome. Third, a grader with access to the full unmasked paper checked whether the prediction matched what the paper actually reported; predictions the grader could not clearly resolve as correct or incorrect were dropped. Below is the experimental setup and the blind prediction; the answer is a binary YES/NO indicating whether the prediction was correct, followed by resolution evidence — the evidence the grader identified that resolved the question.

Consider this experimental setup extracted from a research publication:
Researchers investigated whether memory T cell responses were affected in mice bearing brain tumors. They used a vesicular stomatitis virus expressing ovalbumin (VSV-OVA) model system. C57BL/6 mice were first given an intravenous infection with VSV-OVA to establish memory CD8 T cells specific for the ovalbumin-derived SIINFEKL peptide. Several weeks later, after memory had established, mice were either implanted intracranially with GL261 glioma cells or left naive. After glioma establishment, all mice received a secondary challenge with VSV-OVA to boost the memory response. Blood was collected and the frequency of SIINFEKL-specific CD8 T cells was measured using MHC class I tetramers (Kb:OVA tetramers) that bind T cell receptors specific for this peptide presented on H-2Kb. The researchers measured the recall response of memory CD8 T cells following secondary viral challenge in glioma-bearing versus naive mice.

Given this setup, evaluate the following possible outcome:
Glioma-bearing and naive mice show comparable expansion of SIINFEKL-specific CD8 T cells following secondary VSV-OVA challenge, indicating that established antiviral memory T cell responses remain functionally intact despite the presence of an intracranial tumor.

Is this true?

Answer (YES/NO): NO